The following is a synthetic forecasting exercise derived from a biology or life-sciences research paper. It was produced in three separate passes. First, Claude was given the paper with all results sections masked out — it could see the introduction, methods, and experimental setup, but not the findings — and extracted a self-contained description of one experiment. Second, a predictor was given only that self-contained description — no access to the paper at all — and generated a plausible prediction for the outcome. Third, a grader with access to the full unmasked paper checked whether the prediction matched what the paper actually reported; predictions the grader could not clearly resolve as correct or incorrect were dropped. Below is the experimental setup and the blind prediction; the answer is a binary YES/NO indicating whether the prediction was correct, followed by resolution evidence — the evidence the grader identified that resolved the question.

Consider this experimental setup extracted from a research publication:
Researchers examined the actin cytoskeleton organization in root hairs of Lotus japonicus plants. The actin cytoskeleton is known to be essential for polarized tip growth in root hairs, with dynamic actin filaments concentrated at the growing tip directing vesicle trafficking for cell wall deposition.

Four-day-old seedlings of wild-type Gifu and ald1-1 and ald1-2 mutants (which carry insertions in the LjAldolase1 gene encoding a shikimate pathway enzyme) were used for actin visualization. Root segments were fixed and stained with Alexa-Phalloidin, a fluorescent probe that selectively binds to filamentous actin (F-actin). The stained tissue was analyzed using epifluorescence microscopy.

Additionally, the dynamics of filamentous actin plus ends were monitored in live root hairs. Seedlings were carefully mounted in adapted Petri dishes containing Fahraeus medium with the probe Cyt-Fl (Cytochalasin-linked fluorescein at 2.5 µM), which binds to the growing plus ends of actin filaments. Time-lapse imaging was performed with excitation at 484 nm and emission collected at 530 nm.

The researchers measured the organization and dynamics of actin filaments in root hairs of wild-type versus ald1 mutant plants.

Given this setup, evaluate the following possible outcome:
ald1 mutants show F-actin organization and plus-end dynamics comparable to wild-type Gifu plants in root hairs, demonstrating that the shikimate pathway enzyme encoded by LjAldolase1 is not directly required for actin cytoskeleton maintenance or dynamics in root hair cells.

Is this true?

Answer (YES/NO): NO